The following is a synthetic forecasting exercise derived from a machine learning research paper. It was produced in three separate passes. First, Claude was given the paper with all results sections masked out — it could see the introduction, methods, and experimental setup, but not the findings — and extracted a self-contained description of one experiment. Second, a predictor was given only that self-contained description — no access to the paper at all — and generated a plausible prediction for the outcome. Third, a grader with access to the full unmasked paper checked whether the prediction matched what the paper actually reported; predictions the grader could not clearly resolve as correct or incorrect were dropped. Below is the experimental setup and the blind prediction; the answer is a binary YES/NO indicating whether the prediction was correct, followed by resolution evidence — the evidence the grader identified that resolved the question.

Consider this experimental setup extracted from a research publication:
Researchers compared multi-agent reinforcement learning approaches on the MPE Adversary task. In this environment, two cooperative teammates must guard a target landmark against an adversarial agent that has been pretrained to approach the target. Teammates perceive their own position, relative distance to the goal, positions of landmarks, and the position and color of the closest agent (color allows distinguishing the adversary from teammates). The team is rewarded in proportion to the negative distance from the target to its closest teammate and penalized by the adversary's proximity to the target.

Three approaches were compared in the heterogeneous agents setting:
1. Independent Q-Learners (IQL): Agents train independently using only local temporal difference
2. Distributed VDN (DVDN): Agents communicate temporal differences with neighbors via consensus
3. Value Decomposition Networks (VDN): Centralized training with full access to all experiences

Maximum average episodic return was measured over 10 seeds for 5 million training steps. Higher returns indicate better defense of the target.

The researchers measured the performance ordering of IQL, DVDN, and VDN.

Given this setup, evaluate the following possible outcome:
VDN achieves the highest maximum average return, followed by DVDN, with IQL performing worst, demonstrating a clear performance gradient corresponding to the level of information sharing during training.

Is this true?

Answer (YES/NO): NO